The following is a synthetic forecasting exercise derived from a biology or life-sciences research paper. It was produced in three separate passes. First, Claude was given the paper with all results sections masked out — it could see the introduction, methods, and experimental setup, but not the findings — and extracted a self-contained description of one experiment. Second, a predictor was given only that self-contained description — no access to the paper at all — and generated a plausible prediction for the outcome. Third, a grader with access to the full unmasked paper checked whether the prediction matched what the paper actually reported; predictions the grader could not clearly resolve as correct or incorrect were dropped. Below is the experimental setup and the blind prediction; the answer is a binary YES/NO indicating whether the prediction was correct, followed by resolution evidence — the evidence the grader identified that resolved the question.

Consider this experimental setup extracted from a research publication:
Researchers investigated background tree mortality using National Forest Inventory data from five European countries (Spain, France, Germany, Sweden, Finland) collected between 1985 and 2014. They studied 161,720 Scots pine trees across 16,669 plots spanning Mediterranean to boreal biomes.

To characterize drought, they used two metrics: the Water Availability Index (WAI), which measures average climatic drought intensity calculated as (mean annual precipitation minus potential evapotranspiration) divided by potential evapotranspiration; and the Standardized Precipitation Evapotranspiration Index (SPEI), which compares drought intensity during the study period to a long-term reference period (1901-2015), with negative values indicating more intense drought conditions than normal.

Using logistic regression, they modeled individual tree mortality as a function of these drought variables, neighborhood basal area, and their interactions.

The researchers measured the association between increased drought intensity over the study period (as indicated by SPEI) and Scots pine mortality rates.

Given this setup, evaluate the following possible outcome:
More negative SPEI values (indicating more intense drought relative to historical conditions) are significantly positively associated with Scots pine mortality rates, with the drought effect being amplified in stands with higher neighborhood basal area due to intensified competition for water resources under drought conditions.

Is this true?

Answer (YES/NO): NO